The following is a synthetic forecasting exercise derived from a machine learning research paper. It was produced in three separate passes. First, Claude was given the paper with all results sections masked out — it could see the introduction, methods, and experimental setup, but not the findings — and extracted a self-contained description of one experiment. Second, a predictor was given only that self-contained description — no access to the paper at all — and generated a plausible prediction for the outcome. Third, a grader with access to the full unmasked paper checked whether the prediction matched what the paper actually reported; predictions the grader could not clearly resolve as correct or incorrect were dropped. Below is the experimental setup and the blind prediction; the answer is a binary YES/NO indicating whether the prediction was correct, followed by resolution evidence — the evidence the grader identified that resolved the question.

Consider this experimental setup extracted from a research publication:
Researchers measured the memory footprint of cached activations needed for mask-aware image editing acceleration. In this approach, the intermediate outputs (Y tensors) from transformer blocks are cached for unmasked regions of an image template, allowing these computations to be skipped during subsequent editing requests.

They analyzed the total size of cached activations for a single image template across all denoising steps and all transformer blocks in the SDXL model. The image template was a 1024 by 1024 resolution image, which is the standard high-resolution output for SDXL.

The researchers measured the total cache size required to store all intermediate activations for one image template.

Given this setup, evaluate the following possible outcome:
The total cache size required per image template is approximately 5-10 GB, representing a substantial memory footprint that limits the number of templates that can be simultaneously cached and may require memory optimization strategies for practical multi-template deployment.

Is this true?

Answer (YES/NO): NO